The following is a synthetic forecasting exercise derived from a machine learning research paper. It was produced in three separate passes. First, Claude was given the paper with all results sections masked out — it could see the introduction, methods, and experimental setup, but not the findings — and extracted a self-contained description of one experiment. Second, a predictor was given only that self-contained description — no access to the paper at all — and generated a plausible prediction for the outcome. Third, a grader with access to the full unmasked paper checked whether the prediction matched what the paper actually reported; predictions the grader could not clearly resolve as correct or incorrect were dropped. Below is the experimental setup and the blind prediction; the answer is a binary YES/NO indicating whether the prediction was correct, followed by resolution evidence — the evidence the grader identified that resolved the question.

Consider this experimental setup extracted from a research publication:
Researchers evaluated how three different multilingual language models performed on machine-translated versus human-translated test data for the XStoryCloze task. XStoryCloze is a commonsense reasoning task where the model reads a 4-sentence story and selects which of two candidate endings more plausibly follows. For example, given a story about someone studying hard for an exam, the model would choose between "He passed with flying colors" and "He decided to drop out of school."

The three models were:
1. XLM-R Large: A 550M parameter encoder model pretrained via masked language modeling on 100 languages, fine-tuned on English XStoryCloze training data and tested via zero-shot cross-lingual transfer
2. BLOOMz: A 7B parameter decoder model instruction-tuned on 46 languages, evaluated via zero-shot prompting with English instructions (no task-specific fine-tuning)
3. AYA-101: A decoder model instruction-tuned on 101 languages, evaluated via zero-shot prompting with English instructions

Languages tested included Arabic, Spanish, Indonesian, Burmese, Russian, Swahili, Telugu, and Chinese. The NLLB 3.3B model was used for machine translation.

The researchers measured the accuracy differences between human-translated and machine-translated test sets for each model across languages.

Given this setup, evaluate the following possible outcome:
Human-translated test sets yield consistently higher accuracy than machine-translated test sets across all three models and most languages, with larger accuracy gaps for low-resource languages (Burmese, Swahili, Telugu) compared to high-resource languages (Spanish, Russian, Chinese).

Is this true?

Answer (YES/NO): NO